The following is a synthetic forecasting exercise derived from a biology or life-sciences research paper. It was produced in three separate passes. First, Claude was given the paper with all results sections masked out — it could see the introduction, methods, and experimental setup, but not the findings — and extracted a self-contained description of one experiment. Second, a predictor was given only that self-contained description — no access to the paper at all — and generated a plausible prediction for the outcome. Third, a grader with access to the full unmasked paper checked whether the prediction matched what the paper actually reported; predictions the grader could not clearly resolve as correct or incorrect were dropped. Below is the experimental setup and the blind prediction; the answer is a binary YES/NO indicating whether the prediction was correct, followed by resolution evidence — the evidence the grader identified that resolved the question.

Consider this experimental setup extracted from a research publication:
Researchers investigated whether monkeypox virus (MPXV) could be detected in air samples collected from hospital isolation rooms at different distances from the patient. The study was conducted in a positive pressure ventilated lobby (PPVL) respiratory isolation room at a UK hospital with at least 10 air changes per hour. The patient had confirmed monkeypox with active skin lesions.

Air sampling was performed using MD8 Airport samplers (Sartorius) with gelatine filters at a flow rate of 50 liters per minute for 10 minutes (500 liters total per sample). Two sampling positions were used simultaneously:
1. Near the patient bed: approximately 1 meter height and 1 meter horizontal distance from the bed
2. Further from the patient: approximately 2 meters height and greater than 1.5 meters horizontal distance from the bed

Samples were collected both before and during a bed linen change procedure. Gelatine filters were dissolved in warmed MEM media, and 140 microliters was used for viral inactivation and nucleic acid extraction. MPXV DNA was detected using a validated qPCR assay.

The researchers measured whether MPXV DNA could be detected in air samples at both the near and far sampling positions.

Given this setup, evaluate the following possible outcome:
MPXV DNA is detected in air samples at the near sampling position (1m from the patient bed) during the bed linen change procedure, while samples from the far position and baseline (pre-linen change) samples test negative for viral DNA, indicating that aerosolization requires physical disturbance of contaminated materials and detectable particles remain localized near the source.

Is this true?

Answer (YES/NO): NO